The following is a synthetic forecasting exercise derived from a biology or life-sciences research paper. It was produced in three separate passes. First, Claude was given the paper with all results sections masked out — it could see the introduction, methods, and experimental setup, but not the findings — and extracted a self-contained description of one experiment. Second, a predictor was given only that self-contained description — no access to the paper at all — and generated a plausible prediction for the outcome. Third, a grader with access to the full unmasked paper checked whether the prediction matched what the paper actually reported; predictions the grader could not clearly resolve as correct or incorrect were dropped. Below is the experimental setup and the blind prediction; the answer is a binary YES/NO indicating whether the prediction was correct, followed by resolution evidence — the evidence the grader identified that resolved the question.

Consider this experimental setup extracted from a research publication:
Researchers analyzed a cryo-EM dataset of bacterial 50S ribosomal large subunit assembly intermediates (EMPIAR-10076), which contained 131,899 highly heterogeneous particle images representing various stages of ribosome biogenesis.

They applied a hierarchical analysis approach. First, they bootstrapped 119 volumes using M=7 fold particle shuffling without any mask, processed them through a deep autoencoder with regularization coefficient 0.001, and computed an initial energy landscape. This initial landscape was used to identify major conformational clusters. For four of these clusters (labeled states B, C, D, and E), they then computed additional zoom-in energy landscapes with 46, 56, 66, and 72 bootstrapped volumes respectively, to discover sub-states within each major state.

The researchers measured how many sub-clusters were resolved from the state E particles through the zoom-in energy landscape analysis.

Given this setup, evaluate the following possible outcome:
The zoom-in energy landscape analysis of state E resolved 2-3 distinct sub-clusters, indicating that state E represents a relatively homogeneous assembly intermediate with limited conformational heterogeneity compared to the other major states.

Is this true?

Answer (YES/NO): NO